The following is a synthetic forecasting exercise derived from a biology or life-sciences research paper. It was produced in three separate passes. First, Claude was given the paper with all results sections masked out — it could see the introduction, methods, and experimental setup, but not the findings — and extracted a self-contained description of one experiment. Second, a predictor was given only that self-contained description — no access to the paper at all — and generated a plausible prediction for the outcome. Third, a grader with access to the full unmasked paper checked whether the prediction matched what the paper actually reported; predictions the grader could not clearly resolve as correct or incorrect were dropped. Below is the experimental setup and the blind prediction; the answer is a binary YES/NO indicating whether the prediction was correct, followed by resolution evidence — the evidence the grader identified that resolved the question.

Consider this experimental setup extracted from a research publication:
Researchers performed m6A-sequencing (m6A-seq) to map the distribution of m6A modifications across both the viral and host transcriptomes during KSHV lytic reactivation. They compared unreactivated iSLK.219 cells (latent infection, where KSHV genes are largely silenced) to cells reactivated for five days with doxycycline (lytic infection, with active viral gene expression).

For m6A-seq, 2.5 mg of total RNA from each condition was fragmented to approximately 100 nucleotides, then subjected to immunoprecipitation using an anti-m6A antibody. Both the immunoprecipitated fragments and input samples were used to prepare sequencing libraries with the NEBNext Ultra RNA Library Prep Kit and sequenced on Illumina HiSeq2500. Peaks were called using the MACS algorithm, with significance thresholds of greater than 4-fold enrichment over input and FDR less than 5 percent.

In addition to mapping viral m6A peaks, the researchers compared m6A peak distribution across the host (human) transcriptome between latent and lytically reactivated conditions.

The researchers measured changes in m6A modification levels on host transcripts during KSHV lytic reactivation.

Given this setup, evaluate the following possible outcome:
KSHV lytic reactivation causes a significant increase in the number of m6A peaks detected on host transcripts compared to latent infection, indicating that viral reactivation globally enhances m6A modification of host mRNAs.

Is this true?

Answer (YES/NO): NO